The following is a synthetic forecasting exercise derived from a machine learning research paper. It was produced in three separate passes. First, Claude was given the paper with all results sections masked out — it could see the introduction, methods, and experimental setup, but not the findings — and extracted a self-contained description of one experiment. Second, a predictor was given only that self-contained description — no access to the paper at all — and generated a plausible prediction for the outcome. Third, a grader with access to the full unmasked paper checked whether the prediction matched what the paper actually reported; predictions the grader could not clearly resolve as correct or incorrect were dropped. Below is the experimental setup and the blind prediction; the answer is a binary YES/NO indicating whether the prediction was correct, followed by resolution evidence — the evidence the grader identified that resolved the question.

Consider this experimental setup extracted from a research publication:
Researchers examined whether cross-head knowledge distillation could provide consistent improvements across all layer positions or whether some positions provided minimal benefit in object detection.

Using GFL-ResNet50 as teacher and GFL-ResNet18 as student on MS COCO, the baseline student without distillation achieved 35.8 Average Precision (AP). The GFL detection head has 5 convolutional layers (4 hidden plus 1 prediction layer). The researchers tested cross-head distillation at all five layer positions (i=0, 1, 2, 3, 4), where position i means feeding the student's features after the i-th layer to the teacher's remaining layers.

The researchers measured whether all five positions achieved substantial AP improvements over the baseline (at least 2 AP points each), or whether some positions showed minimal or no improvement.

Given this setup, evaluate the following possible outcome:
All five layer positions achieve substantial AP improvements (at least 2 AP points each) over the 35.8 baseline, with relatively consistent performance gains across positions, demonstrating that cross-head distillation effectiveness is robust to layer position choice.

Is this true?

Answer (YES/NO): YES